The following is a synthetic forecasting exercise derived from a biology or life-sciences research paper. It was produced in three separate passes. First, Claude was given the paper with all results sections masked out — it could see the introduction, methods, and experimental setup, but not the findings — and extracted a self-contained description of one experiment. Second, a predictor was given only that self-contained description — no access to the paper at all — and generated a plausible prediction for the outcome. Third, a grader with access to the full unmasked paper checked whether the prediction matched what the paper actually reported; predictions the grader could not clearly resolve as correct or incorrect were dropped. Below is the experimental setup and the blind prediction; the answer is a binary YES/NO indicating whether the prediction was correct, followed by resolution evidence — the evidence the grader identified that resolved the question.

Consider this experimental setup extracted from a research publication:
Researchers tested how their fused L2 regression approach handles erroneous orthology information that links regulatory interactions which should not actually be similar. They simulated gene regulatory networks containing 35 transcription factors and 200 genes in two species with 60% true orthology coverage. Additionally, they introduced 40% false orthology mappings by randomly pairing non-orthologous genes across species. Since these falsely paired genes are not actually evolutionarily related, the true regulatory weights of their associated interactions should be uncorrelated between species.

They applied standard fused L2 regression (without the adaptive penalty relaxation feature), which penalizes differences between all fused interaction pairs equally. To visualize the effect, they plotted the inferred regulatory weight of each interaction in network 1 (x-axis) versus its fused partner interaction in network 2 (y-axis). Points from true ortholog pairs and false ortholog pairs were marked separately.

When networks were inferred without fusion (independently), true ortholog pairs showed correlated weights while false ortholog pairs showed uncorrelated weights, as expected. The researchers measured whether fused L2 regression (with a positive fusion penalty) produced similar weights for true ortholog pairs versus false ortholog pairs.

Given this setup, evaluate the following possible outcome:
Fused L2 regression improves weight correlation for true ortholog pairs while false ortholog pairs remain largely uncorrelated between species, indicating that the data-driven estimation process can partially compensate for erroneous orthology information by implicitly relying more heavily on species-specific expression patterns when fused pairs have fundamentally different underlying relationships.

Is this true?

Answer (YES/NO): NO